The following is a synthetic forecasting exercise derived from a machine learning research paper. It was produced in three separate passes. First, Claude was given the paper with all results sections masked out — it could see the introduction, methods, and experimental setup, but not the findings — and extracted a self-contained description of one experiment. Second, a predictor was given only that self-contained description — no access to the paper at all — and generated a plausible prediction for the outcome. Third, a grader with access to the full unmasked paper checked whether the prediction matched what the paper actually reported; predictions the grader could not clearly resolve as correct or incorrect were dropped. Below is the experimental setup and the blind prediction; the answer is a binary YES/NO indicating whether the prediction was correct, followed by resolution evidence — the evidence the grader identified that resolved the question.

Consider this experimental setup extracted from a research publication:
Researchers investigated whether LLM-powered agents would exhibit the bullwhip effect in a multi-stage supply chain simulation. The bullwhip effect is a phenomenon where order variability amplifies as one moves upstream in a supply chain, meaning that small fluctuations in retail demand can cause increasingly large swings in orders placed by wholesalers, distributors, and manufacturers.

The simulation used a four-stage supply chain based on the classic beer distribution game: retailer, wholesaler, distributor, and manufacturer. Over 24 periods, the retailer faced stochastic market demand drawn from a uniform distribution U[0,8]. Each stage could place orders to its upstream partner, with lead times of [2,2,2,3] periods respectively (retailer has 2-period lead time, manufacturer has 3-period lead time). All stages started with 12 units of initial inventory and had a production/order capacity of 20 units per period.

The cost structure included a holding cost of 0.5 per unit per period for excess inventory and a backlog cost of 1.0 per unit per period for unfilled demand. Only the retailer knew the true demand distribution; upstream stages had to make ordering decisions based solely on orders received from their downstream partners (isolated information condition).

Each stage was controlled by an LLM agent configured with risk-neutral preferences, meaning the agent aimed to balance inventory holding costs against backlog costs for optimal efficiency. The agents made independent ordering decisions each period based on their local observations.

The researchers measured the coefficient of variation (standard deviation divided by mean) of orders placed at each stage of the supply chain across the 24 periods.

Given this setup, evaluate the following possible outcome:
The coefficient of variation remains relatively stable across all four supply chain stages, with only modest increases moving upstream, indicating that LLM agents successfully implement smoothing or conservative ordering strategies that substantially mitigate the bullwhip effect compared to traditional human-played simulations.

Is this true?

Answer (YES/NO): NO